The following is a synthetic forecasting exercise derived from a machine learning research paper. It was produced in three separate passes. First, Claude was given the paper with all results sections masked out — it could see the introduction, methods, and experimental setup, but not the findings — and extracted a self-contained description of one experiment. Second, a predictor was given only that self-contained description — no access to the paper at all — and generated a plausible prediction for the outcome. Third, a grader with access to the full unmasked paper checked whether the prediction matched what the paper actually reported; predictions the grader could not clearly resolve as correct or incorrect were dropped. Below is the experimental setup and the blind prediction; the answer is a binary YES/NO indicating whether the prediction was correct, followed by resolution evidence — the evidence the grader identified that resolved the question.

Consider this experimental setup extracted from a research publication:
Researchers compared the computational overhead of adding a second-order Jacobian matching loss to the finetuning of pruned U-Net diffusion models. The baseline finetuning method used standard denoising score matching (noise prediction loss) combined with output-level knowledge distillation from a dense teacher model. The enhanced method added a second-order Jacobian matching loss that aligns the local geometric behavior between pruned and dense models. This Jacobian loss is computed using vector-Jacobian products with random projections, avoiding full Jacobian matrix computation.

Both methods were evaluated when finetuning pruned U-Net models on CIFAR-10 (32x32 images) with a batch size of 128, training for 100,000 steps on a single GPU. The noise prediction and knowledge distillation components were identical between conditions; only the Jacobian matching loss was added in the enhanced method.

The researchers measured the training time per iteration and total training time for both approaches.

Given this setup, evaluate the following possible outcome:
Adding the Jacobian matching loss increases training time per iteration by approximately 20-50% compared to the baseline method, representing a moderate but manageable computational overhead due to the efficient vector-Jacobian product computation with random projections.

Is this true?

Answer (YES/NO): NO